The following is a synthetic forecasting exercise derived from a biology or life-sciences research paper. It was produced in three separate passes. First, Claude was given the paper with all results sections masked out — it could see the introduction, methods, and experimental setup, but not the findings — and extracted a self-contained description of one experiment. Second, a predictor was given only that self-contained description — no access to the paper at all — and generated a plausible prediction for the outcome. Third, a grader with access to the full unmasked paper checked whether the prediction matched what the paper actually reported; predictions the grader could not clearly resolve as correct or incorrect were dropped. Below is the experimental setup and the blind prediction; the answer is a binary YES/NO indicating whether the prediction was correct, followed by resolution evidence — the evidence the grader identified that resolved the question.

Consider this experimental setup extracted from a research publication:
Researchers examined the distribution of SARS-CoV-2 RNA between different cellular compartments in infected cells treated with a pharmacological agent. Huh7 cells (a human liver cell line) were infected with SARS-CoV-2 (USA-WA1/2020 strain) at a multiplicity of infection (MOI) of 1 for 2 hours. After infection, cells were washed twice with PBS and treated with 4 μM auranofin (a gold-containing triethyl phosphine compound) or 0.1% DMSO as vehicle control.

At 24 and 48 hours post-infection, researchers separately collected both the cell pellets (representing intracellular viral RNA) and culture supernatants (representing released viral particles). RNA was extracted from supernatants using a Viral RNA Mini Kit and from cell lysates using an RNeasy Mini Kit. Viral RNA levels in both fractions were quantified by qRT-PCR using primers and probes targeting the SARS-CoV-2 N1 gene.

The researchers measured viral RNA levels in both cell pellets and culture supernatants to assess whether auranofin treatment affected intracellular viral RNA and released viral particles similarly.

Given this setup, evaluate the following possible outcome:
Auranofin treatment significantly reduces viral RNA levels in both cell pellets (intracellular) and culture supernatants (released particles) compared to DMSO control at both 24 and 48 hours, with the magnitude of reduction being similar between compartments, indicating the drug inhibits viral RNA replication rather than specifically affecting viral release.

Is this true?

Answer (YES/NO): NO